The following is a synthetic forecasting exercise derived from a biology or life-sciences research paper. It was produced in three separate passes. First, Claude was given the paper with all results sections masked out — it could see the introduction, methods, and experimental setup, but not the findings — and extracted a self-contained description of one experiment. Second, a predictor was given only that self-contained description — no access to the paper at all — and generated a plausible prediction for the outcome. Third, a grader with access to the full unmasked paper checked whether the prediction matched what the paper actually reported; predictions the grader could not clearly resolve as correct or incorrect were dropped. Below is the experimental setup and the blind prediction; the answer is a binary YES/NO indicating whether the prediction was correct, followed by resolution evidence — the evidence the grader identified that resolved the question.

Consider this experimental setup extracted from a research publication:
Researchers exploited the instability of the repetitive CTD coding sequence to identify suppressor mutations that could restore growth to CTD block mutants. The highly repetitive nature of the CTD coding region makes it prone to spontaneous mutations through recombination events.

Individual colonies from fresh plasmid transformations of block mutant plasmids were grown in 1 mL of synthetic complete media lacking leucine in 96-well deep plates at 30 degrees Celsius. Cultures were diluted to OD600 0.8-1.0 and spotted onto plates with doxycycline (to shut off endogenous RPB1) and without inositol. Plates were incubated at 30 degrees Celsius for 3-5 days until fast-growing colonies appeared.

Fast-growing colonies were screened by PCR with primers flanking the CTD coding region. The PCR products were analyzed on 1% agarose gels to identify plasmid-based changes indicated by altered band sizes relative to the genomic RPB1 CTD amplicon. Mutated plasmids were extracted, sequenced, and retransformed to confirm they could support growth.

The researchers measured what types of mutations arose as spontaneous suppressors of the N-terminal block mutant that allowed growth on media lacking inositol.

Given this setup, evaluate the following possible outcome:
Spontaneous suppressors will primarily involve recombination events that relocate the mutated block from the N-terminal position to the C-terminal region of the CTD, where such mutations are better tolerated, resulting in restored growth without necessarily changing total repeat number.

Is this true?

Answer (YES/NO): NO